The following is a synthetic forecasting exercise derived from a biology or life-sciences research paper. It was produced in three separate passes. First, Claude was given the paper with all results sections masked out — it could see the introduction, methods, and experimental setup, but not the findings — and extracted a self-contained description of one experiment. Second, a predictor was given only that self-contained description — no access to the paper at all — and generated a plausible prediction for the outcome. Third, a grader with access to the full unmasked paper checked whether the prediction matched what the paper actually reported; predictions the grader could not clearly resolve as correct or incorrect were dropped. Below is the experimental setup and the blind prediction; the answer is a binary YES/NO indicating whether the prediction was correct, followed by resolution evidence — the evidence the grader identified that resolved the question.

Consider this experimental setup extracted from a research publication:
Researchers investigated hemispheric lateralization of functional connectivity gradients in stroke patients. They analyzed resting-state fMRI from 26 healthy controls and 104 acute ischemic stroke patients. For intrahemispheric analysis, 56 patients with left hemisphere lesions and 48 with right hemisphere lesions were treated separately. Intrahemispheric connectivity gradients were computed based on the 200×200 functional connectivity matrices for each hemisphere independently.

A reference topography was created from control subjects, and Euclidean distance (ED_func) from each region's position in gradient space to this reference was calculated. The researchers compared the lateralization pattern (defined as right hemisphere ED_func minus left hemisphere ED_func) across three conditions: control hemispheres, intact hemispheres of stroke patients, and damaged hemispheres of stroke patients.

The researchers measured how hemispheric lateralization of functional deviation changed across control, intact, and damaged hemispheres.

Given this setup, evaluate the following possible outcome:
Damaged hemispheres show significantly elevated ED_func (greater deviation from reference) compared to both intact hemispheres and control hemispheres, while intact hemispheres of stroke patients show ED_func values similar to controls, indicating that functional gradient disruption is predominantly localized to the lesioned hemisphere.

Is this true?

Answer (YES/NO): NO